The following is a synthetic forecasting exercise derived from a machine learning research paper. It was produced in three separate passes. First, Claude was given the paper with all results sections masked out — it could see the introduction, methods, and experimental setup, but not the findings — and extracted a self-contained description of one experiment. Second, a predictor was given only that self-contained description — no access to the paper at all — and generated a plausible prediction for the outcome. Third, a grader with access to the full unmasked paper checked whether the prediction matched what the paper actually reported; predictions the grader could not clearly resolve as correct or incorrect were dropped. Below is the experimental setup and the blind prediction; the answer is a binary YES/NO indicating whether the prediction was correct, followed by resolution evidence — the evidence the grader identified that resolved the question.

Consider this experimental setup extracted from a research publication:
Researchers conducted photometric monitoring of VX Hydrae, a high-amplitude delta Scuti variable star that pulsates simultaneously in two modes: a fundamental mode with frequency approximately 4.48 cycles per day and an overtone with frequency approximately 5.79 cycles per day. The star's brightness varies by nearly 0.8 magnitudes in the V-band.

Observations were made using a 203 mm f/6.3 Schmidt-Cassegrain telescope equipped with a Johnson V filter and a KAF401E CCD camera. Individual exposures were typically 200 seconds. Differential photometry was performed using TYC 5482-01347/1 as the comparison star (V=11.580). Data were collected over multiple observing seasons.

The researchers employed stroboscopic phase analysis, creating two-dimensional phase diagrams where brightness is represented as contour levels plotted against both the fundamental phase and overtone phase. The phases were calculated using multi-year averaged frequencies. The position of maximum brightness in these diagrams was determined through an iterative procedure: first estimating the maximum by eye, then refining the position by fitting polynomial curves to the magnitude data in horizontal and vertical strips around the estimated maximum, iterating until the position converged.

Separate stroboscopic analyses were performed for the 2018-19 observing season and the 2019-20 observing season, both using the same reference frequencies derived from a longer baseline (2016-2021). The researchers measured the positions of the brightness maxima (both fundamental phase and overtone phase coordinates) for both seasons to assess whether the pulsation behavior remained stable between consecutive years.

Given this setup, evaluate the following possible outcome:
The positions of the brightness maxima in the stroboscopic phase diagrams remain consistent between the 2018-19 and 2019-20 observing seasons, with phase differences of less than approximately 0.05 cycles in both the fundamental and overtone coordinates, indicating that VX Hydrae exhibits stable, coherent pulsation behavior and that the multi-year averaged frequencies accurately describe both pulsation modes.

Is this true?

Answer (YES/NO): YES